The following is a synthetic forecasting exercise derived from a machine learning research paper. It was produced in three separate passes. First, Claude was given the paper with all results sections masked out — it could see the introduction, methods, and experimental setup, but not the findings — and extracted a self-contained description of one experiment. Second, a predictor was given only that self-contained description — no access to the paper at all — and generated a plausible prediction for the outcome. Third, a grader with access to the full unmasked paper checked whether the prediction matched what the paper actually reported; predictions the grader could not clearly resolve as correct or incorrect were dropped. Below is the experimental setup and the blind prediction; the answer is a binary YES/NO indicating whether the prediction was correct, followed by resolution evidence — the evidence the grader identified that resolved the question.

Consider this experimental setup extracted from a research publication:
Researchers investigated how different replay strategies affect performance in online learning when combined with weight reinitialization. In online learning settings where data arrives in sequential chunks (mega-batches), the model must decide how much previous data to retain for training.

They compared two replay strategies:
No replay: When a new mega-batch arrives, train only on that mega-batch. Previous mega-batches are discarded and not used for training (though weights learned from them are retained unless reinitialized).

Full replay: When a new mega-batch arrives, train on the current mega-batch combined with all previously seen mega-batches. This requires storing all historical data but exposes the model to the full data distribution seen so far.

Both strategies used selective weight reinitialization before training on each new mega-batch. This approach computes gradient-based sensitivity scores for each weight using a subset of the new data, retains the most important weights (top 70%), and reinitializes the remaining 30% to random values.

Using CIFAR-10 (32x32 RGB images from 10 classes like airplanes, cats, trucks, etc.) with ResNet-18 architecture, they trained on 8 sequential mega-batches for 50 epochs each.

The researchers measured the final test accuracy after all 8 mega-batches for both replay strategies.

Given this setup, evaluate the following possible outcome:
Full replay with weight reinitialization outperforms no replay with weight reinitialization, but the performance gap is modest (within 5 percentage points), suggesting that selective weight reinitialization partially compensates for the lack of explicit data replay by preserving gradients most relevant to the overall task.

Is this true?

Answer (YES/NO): YES